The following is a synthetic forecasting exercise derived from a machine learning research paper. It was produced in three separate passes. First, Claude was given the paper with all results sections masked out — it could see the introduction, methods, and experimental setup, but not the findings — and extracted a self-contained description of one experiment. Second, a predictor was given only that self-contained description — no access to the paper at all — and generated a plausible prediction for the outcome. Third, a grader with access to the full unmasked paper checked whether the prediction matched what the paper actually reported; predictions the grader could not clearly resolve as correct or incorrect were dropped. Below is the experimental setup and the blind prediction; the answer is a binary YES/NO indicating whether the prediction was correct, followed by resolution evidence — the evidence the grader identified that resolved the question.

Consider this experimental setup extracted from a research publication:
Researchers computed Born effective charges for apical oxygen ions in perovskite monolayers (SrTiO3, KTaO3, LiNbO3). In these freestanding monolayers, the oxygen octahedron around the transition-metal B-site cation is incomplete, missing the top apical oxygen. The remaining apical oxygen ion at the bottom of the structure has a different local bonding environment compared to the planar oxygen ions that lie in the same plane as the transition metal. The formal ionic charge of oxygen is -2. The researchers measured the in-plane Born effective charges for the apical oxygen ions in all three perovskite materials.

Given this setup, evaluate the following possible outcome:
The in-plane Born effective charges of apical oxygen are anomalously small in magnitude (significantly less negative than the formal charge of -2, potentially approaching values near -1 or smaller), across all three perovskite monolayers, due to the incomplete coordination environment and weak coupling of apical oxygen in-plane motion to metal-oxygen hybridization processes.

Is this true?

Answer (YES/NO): YES